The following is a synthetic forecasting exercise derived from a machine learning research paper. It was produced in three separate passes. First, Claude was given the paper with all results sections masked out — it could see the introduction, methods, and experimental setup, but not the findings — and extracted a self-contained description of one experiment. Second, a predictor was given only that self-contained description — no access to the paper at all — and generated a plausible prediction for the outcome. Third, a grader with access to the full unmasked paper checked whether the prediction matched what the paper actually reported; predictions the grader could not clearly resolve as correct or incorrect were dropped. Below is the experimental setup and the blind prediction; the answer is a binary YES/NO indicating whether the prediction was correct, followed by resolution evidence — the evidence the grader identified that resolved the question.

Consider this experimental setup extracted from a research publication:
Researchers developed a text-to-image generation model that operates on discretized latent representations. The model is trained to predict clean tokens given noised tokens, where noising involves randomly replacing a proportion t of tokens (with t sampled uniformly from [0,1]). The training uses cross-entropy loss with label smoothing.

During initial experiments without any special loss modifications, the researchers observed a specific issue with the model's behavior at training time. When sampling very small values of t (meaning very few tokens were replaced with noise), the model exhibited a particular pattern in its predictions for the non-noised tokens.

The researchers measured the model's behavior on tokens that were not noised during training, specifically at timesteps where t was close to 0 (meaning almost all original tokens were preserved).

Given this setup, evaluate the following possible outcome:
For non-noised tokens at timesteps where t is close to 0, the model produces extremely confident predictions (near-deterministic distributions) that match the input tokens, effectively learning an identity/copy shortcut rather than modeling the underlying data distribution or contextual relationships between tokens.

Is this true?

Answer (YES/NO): YES